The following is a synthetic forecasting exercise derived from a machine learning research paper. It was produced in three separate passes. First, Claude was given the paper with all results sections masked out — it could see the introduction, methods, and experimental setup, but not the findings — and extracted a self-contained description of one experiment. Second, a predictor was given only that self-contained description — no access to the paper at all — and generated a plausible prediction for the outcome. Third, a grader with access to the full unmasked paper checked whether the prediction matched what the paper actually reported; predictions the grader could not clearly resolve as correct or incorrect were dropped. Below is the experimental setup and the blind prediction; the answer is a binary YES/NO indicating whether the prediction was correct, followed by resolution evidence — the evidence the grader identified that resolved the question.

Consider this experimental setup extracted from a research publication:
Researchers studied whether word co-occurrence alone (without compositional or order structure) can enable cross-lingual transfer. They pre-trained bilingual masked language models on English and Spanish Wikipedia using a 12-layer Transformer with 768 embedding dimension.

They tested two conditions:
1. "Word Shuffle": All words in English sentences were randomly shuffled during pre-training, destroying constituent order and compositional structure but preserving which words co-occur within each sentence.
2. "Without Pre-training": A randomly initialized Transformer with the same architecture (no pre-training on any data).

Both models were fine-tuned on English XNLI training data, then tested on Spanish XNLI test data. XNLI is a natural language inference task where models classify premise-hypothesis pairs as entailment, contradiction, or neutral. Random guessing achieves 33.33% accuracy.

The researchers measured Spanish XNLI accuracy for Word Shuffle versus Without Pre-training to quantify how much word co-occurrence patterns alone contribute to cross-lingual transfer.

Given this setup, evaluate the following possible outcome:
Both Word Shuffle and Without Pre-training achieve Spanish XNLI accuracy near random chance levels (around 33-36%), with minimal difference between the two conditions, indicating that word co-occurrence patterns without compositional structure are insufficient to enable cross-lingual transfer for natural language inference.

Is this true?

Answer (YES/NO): NO